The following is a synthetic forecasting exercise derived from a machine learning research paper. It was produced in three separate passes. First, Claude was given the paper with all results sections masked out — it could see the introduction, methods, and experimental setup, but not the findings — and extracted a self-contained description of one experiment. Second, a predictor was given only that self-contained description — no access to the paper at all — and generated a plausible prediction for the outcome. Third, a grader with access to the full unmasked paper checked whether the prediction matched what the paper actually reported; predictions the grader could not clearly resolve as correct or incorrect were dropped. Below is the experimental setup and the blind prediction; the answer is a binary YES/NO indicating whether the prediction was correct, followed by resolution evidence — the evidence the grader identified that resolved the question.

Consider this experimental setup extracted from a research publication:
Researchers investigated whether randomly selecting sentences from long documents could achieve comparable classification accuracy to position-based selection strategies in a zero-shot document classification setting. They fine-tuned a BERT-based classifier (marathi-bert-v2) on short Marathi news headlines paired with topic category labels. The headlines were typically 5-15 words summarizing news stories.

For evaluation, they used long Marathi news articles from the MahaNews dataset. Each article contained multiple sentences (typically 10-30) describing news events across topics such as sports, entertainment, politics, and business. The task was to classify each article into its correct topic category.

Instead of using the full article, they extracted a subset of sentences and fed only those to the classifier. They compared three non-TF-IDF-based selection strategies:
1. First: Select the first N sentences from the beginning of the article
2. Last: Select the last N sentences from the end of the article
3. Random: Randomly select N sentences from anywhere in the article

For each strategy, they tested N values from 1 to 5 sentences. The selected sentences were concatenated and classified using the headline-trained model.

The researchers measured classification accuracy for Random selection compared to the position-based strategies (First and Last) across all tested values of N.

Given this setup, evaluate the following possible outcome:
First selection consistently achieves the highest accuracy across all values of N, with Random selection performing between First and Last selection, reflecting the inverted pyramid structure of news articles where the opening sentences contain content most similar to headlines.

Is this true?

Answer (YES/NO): NO